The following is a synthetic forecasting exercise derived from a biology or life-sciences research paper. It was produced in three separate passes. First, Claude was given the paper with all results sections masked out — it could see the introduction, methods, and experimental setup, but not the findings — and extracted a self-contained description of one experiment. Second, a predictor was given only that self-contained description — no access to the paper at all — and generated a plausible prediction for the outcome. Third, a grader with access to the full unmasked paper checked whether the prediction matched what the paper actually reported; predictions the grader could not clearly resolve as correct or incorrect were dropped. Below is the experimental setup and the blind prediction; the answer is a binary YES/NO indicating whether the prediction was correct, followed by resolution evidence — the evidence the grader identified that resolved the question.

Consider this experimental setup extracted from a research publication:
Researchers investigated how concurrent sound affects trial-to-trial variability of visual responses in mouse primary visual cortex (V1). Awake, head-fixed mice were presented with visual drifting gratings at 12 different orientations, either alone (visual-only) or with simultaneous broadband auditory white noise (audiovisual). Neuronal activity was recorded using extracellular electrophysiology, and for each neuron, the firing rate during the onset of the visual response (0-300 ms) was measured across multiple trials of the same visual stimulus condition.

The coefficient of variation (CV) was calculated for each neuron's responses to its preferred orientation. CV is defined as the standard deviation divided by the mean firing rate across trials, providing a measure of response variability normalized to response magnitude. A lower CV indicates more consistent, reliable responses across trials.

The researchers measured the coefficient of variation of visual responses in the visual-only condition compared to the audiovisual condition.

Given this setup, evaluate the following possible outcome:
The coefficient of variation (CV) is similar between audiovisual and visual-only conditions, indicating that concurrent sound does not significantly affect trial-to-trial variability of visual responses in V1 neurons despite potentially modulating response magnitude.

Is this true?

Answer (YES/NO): NO